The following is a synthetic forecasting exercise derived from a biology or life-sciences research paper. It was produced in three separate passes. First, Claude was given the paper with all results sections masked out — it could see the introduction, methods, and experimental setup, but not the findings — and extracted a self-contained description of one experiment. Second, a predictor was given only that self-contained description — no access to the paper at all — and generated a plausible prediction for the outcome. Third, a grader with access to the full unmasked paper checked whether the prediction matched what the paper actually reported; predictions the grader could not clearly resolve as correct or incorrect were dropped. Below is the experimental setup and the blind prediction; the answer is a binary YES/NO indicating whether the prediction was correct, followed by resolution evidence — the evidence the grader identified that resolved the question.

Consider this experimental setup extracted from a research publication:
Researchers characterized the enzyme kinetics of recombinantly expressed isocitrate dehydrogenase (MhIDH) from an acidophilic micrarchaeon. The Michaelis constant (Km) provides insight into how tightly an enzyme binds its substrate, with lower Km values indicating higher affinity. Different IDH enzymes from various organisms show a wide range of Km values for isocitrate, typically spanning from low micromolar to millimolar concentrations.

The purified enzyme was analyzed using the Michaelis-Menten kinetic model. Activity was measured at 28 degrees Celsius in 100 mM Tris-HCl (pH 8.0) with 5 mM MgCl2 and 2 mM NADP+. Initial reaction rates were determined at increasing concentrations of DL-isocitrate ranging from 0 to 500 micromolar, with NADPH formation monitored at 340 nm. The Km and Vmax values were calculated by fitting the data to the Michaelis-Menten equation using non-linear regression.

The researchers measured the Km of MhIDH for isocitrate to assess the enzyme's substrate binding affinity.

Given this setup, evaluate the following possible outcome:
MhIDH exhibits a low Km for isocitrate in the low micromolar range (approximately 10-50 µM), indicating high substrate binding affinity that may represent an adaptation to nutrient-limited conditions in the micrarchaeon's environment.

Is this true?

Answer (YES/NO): NO